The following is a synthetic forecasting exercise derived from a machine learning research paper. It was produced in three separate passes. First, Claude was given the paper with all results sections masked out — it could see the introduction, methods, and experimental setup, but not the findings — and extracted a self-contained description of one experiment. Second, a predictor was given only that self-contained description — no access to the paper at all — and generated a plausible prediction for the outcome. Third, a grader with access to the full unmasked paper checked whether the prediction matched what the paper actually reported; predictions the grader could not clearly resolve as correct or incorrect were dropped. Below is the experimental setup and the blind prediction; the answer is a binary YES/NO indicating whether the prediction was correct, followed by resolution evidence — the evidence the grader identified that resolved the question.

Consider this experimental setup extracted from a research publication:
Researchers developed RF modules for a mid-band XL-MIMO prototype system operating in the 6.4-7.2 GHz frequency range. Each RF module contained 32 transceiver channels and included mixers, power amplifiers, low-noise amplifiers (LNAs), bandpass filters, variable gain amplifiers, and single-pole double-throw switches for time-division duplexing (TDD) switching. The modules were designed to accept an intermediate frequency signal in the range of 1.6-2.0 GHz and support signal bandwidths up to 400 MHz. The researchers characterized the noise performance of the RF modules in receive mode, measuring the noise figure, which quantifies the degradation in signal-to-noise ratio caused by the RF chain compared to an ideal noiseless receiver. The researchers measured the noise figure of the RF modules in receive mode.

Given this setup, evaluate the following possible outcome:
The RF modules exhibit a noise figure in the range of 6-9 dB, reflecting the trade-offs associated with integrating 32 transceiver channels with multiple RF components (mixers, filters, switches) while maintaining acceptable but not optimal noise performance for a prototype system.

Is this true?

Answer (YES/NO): NO